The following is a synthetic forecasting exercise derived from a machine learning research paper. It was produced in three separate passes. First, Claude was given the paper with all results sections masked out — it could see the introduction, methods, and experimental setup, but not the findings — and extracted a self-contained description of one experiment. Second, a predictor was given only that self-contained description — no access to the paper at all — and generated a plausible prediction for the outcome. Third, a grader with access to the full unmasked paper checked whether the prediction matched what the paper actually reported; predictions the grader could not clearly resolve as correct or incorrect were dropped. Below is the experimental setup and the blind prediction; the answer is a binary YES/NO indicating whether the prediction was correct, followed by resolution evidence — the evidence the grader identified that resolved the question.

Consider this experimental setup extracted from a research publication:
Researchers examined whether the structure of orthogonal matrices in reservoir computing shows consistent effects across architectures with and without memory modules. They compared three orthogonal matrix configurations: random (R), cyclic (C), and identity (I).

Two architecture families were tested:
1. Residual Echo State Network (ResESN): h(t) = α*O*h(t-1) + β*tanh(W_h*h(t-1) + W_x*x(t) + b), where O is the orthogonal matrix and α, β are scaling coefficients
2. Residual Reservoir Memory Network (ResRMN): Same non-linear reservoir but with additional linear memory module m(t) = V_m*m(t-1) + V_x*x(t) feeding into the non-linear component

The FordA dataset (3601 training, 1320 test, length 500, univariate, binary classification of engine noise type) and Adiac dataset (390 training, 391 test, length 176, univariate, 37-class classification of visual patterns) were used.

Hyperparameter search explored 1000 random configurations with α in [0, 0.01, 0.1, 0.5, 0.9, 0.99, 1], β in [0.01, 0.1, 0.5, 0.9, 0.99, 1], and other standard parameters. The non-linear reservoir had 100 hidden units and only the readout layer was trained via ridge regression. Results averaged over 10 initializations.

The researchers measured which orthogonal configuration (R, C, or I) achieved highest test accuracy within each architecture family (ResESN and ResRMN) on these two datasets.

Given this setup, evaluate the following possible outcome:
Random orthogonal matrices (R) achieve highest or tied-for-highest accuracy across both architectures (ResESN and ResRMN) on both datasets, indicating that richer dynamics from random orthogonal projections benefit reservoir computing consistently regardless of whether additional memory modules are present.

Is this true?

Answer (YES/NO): NO